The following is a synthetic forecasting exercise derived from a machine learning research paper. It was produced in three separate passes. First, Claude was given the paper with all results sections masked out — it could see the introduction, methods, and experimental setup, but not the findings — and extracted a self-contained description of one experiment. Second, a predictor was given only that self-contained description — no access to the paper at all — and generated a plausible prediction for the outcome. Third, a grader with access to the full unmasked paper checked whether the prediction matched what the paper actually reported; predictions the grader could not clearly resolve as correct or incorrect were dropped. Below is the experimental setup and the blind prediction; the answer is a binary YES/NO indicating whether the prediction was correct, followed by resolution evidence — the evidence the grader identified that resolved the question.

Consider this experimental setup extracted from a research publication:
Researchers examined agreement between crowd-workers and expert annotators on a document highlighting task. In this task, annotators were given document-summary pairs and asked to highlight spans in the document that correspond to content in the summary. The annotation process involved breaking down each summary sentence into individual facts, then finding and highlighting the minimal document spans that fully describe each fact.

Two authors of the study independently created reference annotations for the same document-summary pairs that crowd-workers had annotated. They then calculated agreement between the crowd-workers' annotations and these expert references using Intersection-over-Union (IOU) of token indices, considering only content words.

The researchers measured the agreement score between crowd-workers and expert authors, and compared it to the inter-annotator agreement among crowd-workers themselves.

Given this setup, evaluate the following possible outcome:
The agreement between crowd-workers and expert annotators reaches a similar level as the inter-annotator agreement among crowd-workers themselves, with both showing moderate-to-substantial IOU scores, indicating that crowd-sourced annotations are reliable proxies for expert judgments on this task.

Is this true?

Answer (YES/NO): YES